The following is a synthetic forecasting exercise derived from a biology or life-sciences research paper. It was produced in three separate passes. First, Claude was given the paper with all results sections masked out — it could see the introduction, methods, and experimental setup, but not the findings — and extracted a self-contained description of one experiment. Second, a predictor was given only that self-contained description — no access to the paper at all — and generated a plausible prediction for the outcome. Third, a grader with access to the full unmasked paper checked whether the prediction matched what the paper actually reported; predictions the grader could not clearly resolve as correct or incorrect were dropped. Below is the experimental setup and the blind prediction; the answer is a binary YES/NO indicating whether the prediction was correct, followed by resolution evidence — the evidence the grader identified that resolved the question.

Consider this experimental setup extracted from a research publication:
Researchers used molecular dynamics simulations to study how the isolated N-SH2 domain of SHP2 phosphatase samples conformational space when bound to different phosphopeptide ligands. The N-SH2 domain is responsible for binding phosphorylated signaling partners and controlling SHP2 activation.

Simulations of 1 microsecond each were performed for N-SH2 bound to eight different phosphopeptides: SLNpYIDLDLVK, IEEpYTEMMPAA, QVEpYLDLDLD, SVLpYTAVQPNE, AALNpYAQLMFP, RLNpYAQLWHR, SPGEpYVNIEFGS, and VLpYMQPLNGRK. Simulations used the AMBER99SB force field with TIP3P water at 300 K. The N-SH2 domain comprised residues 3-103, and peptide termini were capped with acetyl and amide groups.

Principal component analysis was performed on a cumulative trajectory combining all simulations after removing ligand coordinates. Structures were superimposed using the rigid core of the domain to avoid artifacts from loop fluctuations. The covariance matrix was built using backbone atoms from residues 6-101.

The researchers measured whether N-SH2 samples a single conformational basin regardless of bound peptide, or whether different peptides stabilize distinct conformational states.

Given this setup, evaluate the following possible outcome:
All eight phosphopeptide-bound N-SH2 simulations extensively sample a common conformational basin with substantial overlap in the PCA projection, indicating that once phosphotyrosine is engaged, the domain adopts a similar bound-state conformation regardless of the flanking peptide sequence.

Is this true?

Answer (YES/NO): NO